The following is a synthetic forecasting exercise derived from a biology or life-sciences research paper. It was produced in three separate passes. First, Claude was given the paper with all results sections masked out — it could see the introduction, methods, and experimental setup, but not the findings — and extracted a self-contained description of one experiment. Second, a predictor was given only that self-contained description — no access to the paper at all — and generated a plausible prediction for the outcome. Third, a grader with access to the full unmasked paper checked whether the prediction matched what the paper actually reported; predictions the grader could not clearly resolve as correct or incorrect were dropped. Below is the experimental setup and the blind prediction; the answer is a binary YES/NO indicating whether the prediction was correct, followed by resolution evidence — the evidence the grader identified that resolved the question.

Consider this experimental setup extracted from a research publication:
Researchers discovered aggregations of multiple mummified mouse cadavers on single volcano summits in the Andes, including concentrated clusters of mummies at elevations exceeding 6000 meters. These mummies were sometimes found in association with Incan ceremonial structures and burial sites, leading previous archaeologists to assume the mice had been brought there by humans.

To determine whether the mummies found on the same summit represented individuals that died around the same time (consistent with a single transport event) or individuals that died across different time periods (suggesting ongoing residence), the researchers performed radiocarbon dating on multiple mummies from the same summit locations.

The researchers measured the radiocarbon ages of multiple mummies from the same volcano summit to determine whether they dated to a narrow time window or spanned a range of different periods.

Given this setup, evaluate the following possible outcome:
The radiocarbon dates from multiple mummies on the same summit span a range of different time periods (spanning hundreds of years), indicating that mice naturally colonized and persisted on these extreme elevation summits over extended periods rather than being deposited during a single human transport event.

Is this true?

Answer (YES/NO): NO